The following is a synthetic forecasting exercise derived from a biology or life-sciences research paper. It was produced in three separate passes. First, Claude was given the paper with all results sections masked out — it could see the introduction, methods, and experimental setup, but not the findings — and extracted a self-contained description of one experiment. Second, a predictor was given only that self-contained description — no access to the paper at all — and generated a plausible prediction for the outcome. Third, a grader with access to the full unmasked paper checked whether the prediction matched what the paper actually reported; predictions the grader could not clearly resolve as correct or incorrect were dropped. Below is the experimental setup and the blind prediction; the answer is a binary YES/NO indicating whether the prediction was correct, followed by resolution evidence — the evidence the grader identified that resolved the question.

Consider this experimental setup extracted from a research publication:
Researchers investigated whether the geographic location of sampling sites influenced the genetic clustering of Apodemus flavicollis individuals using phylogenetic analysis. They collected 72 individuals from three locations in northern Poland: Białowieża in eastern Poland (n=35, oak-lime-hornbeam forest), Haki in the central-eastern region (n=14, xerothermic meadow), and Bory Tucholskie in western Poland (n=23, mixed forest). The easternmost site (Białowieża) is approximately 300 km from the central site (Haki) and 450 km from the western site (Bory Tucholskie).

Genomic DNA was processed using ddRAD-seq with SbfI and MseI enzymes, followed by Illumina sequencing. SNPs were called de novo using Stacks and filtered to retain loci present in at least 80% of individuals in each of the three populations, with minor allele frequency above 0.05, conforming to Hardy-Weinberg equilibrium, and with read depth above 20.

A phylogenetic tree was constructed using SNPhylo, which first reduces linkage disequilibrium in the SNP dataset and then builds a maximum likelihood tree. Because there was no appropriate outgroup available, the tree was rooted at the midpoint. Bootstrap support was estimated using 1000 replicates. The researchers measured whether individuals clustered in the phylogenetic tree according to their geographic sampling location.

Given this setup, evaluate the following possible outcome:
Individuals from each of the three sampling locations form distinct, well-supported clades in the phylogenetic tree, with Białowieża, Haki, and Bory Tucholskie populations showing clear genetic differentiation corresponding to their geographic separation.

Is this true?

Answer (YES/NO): NO